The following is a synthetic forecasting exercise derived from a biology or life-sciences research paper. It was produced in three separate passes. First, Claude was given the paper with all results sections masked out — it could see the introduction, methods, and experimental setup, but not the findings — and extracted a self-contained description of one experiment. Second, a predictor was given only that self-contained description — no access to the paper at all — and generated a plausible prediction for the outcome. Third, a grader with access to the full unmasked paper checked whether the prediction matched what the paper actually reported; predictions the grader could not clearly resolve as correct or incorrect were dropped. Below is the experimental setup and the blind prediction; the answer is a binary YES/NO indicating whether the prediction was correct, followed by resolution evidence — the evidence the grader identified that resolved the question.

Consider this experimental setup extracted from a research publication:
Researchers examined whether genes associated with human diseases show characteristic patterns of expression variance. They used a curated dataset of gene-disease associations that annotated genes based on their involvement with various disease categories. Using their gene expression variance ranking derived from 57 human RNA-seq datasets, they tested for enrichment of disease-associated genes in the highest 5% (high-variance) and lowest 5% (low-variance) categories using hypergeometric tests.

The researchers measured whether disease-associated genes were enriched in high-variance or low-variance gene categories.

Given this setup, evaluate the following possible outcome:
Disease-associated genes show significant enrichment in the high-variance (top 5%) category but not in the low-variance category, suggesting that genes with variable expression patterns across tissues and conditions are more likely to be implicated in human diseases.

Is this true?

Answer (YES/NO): NO